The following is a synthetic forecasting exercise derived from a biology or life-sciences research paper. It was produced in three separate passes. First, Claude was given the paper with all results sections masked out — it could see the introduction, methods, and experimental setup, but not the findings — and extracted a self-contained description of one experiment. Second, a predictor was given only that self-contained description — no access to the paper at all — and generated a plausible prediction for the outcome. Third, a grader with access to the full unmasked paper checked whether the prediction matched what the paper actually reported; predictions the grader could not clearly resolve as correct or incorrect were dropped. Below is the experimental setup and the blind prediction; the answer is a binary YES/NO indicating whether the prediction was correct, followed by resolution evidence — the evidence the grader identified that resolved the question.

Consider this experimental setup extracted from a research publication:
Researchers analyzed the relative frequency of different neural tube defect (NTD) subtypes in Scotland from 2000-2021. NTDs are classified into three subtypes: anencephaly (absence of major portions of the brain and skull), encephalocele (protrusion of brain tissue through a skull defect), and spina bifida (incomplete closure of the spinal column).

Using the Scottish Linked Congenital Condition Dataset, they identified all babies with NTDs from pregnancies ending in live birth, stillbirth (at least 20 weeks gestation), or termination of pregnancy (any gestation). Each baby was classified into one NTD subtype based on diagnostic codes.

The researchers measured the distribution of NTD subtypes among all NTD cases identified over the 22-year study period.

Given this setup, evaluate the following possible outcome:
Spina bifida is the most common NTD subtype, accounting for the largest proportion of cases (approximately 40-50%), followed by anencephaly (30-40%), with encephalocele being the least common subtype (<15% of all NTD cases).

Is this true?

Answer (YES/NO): YES